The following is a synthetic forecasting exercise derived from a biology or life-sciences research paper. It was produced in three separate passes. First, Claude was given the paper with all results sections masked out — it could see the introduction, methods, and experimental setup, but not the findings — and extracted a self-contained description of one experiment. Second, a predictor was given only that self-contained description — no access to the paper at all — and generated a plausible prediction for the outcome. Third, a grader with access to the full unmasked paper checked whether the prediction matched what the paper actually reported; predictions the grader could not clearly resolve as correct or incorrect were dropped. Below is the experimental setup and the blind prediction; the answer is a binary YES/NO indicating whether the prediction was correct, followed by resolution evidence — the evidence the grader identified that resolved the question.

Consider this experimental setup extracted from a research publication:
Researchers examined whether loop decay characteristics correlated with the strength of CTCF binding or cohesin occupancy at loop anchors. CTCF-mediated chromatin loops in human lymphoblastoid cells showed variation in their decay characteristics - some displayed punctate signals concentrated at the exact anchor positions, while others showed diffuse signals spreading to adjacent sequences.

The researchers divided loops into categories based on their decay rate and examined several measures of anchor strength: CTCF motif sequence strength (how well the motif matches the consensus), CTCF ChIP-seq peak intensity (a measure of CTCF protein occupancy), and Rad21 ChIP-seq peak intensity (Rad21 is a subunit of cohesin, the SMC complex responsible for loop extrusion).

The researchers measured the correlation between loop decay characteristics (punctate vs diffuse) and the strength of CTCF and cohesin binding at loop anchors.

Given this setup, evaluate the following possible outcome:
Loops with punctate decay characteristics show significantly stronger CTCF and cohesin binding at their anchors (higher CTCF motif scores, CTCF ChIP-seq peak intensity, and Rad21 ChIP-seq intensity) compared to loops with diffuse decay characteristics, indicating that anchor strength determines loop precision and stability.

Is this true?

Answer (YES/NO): NO